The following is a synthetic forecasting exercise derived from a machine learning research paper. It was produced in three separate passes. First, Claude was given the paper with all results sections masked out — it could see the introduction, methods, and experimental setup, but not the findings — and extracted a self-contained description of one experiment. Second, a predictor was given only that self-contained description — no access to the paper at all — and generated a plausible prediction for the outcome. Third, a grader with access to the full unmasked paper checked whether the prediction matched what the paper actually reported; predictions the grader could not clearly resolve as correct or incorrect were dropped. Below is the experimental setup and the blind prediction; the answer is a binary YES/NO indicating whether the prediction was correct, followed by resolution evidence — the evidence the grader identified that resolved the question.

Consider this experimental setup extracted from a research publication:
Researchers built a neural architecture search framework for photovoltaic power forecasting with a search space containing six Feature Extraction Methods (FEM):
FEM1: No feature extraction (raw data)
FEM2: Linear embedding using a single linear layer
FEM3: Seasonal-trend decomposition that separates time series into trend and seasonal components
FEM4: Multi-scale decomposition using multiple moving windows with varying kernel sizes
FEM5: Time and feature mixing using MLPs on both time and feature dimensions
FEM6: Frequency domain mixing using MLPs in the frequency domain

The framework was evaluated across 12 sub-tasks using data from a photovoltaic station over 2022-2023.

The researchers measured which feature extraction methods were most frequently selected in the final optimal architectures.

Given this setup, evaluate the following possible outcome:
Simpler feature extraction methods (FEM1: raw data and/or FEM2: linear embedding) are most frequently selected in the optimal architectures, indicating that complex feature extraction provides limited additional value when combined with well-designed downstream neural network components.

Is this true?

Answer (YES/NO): NO